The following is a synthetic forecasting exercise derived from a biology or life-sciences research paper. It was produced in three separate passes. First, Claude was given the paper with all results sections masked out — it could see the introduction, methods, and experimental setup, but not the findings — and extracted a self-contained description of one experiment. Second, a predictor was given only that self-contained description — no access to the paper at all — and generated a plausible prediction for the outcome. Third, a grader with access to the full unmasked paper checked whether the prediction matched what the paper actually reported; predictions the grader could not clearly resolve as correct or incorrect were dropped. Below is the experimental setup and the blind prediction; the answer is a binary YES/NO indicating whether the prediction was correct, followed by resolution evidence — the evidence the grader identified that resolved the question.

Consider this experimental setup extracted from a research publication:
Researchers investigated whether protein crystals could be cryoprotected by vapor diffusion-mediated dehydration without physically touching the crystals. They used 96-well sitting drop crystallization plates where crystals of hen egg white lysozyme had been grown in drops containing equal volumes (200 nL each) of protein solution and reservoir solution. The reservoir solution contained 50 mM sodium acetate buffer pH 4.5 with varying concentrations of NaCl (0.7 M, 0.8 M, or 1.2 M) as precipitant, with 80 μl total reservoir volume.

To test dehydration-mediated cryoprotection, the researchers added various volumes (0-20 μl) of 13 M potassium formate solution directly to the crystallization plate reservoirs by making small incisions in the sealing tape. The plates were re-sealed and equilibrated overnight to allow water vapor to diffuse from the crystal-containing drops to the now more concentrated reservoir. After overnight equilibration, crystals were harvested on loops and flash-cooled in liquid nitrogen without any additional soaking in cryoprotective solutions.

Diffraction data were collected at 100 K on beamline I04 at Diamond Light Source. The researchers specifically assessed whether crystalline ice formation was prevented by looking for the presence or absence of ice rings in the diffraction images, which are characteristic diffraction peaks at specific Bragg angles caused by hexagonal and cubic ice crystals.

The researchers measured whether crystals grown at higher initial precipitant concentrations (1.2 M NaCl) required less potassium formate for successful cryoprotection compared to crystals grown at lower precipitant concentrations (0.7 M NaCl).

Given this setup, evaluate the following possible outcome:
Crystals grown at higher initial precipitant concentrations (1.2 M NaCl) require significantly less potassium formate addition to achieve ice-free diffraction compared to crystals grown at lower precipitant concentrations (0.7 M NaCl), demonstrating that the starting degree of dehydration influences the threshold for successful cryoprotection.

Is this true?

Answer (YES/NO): NO